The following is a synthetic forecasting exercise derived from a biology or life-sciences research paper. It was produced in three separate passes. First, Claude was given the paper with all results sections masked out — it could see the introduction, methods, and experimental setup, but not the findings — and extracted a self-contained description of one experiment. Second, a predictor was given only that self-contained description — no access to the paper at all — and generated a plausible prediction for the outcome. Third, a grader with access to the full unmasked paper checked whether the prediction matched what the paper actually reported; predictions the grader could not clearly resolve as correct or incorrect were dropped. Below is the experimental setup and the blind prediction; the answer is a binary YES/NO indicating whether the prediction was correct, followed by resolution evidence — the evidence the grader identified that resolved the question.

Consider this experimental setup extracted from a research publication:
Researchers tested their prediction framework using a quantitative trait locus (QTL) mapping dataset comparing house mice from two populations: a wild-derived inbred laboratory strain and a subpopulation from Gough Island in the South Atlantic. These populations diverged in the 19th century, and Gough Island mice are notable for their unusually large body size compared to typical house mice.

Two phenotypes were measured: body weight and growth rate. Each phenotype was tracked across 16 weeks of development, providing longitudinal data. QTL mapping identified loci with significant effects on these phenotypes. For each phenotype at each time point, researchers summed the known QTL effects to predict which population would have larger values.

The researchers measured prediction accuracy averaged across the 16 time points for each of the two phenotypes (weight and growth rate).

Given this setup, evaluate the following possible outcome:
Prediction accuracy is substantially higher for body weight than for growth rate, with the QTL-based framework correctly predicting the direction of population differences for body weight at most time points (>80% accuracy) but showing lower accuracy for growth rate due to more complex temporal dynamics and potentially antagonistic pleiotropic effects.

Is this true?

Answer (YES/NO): NO